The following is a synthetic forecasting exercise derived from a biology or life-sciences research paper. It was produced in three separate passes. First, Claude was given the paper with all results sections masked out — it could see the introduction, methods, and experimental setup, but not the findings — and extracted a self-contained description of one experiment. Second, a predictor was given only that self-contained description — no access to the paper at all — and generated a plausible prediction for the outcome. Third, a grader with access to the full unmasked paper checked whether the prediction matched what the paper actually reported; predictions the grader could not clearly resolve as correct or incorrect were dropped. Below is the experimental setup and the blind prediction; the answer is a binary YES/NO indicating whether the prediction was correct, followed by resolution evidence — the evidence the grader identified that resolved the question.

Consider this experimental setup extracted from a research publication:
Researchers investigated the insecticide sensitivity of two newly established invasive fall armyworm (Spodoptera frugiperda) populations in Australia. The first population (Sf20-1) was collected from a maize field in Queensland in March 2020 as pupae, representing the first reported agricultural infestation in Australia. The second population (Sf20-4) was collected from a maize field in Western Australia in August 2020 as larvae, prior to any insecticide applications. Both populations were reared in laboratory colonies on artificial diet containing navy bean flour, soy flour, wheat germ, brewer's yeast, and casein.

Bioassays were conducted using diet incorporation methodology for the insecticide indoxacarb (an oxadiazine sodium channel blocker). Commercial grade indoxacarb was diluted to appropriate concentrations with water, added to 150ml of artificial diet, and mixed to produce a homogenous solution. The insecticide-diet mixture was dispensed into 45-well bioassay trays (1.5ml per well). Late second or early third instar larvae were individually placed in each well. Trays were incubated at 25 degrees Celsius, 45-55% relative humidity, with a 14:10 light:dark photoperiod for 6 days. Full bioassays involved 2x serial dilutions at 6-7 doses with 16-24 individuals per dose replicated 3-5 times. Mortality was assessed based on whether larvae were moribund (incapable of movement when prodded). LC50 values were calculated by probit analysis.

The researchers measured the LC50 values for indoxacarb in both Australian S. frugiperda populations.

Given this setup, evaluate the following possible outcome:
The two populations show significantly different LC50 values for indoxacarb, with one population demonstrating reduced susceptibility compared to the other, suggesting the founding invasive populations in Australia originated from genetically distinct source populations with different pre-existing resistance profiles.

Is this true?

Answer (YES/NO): YES